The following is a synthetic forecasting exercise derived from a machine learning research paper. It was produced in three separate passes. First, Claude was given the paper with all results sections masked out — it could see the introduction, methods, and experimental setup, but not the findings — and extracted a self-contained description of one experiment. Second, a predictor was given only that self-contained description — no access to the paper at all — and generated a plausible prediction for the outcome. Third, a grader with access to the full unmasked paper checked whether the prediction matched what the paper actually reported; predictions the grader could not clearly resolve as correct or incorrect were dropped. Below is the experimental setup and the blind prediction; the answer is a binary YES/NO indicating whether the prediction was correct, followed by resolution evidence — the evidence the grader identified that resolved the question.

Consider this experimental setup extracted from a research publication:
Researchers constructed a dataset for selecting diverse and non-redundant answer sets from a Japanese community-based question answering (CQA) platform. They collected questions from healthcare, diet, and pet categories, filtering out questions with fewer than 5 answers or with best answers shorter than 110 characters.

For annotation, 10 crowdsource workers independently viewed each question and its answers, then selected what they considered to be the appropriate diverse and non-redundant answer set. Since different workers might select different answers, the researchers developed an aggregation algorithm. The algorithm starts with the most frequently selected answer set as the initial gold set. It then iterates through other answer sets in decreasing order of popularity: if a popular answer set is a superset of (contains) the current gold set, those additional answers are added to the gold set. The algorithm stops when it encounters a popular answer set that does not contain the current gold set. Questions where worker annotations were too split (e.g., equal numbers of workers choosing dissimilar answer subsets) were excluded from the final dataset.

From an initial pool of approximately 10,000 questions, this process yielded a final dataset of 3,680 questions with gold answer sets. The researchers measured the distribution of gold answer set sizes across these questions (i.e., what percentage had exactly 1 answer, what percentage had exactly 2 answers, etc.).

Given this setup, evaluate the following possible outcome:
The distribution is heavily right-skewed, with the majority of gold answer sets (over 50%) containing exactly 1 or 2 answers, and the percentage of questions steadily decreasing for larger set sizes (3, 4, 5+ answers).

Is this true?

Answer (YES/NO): YES